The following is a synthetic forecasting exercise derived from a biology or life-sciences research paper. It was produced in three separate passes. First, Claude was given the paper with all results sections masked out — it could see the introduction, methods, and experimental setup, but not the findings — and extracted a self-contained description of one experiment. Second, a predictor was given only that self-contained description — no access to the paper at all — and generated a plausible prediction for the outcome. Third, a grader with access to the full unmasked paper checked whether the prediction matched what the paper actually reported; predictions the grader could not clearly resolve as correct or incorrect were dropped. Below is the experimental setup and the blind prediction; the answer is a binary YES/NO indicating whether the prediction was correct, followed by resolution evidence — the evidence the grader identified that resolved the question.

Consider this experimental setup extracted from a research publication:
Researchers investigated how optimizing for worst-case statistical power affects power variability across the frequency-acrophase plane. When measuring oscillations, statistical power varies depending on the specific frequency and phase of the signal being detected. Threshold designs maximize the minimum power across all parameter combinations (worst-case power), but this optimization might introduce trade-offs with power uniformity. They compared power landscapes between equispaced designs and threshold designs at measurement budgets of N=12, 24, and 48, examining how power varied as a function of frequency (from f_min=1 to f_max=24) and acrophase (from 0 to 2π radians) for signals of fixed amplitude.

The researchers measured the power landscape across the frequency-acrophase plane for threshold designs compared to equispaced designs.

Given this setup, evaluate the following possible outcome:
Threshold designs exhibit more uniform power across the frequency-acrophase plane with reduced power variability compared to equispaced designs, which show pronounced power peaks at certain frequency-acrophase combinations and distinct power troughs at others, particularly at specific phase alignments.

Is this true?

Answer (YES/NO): NO